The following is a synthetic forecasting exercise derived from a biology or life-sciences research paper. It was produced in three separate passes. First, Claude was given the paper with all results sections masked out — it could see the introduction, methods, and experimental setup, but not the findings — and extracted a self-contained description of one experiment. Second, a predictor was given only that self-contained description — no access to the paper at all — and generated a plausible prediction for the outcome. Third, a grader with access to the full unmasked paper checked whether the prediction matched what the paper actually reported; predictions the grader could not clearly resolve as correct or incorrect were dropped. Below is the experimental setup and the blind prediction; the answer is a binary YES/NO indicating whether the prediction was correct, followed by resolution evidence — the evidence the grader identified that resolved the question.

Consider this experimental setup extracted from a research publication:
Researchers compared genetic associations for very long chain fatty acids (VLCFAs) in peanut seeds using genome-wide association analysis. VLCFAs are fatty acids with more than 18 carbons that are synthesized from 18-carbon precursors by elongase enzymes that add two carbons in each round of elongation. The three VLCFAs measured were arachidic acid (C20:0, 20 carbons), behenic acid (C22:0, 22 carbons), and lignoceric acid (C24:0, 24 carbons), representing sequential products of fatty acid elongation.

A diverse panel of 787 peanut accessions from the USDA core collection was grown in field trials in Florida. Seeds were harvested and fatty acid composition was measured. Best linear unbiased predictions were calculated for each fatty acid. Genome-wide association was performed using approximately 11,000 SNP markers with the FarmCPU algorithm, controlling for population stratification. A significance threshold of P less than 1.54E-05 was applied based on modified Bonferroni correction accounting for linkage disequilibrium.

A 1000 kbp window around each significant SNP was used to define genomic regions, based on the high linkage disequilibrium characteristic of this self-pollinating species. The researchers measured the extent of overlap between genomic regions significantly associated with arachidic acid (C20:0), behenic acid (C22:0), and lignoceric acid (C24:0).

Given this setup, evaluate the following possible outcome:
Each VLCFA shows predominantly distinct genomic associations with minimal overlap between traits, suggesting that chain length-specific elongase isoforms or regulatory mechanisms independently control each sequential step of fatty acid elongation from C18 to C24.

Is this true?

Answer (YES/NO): NO